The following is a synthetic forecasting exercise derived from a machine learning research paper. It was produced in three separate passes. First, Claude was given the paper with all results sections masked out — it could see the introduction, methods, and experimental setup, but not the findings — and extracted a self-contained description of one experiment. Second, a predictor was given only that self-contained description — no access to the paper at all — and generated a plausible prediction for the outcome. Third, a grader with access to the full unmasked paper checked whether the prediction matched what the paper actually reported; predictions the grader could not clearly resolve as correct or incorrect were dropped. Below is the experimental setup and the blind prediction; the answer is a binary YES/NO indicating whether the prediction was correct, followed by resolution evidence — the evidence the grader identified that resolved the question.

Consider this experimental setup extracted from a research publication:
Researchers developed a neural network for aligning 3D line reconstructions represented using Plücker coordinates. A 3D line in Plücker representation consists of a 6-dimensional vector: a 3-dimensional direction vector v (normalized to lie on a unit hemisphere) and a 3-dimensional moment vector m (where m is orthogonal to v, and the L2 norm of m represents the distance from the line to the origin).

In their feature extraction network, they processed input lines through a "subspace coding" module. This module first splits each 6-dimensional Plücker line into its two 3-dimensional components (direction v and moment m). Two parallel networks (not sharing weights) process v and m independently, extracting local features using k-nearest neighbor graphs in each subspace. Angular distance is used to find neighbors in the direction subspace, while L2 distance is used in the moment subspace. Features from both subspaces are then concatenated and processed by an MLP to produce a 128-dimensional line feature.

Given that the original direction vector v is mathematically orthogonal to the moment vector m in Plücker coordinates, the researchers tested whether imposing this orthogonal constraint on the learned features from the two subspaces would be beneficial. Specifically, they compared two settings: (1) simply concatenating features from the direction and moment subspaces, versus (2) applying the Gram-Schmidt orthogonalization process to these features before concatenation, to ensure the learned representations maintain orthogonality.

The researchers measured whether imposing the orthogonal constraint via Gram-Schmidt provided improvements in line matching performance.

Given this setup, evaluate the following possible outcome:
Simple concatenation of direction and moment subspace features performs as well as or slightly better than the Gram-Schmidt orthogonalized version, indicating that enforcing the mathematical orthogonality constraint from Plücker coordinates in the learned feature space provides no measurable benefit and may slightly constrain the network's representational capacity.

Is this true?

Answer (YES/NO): YES